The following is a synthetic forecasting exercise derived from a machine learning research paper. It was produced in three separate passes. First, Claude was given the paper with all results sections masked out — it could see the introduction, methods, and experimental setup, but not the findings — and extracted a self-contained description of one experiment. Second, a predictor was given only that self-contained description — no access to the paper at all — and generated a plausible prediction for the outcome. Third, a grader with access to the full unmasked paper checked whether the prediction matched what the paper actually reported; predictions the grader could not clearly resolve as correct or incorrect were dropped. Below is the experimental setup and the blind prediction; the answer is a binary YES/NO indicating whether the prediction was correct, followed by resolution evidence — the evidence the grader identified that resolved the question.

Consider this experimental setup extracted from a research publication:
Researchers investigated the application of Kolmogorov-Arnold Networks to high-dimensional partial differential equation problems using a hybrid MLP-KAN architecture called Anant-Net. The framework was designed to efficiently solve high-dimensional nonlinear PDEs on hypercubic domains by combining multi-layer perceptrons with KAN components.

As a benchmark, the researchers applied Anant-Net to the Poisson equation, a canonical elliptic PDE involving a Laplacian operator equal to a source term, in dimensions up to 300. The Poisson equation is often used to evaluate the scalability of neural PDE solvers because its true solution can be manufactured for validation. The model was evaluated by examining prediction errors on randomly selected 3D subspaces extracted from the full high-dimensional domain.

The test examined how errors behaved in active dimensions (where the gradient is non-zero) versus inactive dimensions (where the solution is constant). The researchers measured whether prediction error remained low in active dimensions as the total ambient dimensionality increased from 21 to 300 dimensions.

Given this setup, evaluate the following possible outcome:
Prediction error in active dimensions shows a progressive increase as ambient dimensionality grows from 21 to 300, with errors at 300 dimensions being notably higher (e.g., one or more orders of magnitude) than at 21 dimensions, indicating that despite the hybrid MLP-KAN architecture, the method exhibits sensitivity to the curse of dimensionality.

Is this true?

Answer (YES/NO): NO